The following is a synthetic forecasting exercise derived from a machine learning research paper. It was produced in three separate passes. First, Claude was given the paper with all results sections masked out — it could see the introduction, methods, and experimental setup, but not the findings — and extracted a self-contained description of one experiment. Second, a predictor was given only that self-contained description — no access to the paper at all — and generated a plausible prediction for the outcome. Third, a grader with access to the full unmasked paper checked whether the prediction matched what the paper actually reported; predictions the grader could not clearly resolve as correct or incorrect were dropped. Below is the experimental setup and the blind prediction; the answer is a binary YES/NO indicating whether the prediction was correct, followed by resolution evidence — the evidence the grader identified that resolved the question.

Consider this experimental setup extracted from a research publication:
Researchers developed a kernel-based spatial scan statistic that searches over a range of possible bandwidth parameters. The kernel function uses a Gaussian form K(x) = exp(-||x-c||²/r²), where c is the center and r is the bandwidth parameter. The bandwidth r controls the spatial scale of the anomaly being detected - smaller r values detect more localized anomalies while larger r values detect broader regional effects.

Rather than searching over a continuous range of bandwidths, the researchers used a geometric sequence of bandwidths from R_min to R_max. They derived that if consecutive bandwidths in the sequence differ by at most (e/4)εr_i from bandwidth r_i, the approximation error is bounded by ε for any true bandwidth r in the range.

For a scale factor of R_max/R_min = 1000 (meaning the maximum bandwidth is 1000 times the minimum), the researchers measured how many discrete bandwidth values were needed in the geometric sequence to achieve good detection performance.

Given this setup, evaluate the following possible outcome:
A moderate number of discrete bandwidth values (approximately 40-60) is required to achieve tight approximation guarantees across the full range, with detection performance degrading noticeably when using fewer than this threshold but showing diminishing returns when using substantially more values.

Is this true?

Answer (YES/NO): NO